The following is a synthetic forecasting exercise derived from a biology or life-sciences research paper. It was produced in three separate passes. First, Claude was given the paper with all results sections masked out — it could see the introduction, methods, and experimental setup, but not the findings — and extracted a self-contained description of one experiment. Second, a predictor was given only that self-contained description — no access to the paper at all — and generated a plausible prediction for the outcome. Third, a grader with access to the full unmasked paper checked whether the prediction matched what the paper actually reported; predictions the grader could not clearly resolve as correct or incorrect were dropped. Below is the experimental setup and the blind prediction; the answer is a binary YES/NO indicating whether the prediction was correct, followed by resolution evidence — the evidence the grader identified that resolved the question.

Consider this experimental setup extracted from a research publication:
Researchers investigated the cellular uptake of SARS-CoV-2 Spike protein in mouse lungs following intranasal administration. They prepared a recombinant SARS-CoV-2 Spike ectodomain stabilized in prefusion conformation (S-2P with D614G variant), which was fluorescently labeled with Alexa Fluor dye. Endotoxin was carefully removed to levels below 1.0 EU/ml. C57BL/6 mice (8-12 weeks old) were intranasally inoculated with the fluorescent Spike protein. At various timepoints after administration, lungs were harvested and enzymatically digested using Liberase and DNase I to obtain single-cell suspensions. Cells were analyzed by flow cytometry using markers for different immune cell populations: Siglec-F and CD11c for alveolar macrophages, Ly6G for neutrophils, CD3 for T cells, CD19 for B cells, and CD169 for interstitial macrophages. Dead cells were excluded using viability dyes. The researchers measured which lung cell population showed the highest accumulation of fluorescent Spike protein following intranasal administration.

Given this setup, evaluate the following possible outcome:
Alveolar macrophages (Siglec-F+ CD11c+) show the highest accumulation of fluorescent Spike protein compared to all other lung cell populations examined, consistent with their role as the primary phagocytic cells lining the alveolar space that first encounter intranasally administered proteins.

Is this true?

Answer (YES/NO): YES